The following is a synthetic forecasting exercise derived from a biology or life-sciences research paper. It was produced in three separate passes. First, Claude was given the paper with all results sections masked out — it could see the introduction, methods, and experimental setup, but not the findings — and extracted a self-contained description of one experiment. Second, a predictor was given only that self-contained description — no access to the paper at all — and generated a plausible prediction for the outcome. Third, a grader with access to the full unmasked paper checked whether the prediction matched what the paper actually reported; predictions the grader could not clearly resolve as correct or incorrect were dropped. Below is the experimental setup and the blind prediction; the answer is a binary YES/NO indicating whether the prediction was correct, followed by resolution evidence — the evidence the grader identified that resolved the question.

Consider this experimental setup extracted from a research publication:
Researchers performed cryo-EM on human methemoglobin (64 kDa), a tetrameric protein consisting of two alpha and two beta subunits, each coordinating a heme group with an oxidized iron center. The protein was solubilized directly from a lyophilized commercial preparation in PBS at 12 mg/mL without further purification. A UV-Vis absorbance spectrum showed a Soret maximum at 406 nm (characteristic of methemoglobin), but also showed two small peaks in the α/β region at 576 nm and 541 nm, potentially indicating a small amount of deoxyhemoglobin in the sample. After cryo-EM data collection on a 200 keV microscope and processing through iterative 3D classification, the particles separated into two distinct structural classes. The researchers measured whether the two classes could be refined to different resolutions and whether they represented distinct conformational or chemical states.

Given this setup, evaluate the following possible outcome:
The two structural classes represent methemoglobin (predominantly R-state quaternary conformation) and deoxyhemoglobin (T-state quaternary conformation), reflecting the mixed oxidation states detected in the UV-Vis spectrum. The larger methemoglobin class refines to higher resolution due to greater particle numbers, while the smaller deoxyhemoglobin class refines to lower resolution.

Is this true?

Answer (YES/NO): NO